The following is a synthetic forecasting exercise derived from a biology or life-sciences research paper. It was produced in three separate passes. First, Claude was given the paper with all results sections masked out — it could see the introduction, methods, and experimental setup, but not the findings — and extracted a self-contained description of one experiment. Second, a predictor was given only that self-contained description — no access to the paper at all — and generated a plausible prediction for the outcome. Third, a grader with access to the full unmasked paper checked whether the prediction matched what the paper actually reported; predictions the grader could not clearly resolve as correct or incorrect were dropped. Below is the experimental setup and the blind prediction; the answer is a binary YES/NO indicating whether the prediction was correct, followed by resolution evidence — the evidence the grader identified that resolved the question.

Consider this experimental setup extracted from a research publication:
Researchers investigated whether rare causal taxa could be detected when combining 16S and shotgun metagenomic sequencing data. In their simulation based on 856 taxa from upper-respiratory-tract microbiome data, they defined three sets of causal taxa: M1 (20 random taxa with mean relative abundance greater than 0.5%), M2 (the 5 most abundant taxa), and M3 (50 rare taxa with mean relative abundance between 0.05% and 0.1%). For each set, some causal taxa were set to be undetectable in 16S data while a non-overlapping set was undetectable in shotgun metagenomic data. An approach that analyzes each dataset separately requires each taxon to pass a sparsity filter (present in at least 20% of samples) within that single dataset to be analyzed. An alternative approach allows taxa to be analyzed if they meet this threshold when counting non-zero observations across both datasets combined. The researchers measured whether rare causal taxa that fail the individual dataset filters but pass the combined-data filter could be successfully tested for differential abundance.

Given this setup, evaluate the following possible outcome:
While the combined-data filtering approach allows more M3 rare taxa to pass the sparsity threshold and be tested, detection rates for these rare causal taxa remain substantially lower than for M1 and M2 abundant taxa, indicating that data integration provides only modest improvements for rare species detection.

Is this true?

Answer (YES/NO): NO